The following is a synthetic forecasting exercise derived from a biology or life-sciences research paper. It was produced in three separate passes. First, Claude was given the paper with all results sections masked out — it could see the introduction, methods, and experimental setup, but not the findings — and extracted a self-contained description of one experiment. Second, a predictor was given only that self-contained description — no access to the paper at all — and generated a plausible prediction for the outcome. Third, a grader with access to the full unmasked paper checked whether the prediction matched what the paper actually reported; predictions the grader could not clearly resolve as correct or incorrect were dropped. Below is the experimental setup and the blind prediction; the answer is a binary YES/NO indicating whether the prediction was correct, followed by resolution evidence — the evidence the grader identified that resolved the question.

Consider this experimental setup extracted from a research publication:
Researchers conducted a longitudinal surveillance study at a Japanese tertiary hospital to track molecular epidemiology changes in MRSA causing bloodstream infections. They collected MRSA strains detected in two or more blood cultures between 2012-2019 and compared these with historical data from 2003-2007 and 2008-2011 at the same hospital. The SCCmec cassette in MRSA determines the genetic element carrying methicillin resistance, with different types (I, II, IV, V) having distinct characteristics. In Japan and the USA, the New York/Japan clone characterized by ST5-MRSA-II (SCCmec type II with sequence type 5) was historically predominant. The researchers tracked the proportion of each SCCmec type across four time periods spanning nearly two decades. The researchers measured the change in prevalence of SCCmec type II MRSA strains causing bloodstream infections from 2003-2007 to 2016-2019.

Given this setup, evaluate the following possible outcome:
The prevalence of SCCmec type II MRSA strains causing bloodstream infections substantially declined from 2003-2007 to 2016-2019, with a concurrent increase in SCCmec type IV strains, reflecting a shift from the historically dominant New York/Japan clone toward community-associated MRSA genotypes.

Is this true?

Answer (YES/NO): YES